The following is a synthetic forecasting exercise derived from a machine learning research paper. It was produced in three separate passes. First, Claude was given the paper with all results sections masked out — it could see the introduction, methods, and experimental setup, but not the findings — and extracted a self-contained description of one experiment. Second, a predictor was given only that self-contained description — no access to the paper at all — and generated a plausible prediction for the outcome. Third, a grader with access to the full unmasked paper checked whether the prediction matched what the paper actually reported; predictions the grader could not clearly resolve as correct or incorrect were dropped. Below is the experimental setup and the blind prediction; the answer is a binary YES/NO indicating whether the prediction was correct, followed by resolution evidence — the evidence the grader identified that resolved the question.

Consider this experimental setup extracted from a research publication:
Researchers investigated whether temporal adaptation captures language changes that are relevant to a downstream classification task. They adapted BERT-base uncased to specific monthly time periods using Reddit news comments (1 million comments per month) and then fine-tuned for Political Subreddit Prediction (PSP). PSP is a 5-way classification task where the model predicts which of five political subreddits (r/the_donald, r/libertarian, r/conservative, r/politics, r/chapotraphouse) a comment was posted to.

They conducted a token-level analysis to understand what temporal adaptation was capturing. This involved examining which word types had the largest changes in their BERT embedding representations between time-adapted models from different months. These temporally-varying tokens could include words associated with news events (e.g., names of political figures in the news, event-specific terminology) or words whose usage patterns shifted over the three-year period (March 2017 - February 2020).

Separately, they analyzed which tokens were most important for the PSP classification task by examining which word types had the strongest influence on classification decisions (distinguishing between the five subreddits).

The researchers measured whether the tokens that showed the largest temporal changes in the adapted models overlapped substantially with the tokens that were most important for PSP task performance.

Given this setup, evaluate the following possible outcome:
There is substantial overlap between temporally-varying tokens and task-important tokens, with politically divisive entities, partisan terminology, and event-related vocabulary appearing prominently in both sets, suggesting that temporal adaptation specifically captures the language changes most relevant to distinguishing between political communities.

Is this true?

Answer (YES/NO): NO